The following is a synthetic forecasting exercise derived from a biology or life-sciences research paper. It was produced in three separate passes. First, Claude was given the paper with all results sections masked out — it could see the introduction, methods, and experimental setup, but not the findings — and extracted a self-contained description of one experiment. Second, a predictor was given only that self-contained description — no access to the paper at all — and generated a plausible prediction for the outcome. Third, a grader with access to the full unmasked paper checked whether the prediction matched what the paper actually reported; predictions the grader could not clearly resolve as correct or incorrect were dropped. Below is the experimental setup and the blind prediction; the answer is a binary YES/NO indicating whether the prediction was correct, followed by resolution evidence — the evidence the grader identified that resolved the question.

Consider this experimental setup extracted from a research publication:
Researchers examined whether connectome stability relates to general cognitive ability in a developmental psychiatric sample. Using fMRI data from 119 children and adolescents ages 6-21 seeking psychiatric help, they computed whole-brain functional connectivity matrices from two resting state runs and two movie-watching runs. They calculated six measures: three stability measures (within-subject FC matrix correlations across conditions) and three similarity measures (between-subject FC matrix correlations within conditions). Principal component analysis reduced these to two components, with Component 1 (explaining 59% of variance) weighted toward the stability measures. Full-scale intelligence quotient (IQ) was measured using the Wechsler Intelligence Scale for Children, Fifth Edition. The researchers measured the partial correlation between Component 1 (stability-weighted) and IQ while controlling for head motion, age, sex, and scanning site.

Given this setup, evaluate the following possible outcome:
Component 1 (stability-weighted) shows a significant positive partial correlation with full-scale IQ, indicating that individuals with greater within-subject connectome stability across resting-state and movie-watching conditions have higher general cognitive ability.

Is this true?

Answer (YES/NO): NO